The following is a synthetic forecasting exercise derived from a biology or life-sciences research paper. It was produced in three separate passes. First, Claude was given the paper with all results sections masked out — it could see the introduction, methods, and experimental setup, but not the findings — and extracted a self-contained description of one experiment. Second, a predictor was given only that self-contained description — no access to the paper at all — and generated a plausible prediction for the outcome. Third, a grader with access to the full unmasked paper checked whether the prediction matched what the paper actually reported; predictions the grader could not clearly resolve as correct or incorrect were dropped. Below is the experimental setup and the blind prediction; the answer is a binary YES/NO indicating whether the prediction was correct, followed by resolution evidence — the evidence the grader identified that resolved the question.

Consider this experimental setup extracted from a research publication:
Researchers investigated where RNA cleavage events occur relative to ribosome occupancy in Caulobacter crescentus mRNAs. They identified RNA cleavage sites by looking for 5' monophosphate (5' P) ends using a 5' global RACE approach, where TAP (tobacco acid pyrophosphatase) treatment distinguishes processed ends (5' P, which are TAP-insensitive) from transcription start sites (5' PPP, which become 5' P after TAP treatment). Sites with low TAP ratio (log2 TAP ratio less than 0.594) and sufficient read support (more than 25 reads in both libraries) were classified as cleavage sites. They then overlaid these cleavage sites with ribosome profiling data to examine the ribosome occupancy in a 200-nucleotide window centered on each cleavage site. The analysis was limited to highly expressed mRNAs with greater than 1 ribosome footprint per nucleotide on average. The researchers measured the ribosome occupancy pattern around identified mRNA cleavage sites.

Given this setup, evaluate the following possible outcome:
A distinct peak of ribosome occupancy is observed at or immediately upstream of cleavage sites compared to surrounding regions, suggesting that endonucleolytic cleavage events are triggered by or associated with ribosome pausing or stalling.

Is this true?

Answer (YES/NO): NO